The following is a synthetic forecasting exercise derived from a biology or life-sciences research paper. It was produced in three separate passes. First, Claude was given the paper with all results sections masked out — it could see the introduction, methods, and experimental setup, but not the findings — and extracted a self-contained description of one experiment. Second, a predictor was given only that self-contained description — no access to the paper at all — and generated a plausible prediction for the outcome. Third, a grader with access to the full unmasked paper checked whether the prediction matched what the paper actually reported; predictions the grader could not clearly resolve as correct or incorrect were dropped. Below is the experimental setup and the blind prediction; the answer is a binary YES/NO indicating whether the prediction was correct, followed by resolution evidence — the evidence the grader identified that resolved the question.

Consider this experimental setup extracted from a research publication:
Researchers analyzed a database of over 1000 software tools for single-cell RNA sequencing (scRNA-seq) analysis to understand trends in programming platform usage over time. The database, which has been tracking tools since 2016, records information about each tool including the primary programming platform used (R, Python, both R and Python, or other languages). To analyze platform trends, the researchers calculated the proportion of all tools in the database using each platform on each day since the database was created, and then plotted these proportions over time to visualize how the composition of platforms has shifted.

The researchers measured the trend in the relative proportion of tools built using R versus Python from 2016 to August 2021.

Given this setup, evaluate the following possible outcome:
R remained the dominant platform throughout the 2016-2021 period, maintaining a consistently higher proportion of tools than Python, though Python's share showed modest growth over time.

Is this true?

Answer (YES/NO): NO